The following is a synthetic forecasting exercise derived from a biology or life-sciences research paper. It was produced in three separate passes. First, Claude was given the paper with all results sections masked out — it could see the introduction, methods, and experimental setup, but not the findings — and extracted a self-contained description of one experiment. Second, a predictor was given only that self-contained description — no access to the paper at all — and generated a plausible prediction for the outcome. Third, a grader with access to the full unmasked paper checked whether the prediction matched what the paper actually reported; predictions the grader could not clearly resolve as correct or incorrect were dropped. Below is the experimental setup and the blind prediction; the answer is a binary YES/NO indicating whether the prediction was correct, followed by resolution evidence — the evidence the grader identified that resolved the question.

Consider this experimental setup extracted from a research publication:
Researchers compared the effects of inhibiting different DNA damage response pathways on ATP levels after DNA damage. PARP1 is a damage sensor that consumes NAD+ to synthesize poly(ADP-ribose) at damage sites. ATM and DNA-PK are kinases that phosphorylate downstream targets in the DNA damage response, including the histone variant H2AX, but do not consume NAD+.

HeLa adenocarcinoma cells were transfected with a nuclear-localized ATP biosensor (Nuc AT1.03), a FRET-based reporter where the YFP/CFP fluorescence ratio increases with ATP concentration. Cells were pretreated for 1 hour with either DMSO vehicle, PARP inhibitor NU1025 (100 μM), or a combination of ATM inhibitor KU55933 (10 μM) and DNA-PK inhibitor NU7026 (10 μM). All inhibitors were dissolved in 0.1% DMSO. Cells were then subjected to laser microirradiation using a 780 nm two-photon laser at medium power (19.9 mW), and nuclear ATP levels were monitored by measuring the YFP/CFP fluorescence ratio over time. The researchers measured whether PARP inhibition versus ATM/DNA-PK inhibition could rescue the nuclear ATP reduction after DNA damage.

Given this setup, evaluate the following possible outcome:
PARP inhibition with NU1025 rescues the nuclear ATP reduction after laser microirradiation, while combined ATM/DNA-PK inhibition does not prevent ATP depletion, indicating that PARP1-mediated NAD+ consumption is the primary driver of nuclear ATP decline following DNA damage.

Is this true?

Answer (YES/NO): NO